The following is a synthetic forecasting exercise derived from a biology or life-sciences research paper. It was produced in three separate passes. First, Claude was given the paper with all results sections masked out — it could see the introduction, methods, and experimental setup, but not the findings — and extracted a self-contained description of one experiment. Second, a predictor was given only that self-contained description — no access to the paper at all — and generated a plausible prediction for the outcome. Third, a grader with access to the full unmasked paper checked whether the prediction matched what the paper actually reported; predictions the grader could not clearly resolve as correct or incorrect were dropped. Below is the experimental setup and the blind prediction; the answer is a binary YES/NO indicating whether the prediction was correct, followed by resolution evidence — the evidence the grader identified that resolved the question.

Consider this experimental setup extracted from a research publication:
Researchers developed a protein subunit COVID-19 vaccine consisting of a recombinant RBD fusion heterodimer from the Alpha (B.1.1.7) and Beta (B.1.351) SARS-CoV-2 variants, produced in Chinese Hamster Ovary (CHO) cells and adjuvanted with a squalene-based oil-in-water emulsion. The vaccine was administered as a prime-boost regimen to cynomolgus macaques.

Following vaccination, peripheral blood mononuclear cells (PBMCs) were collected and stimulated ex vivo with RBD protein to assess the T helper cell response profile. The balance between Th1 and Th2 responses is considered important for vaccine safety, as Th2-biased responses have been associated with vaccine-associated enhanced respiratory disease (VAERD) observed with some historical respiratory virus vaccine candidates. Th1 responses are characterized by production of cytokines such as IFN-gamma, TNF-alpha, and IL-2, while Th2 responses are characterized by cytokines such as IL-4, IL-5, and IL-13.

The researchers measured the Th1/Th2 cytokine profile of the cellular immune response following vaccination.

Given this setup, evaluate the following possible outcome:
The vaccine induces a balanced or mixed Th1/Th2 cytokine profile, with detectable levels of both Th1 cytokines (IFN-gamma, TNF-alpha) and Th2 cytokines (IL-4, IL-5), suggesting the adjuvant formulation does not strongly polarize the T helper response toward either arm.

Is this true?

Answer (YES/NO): NO